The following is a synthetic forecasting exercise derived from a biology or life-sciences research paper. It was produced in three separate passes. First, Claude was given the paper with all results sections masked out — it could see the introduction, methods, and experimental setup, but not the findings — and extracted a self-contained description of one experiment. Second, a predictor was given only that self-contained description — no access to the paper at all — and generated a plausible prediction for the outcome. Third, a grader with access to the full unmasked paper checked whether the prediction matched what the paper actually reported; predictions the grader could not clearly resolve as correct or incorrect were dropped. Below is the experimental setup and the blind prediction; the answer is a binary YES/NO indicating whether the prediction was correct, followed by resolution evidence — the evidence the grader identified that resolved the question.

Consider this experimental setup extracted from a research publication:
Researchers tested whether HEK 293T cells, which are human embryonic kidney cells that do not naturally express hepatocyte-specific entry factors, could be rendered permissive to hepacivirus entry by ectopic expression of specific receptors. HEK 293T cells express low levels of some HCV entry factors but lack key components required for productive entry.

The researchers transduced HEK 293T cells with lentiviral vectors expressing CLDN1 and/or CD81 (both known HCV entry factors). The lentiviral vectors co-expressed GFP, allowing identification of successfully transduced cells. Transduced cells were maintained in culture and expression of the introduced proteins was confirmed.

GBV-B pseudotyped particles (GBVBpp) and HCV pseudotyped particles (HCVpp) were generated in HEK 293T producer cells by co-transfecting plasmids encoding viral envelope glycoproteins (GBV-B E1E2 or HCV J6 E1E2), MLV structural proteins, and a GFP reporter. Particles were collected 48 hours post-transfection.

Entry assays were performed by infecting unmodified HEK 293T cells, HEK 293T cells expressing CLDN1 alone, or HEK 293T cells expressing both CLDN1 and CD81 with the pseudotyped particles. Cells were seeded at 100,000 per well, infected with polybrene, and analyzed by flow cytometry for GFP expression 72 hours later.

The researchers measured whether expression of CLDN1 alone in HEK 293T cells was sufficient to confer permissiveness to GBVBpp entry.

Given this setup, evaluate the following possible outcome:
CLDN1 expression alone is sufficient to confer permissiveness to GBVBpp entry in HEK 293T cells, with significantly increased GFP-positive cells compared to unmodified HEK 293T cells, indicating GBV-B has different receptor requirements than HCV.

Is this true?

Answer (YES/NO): NO